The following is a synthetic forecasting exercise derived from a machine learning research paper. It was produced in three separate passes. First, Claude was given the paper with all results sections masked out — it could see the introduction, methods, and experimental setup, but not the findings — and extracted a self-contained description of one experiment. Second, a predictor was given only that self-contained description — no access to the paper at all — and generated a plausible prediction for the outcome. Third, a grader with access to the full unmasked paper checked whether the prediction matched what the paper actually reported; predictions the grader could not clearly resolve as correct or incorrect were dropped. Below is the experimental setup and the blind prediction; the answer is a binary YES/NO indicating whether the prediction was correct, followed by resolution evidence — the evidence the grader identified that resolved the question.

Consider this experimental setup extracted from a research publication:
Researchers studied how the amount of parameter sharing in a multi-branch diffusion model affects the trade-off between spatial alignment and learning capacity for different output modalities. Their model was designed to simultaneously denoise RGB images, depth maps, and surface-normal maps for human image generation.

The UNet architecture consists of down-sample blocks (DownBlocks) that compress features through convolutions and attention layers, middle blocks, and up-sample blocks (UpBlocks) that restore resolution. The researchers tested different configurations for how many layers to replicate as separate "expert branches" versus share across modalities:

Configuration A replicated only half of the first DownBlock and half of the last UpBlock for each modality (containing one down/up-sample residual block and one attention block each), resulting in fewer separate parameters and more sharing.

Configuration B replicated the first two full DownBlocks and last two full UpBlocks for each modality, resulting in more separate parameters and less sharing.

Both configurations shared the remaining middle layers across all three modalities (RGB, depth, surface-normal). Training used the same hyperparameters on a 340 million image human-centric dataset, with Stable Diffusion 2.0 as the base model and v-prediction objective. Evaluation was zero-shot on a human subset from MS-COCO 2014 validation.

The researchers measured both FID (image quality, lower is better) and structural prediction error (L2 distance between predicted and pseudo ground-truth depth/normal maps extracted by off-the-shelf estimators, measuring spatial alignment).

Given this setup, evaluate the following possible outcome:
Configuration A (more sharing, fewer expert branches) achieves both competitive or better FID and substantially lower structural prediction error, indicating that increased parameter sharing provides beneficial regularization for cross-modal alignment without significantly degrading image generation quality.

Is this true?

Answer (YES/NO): NO